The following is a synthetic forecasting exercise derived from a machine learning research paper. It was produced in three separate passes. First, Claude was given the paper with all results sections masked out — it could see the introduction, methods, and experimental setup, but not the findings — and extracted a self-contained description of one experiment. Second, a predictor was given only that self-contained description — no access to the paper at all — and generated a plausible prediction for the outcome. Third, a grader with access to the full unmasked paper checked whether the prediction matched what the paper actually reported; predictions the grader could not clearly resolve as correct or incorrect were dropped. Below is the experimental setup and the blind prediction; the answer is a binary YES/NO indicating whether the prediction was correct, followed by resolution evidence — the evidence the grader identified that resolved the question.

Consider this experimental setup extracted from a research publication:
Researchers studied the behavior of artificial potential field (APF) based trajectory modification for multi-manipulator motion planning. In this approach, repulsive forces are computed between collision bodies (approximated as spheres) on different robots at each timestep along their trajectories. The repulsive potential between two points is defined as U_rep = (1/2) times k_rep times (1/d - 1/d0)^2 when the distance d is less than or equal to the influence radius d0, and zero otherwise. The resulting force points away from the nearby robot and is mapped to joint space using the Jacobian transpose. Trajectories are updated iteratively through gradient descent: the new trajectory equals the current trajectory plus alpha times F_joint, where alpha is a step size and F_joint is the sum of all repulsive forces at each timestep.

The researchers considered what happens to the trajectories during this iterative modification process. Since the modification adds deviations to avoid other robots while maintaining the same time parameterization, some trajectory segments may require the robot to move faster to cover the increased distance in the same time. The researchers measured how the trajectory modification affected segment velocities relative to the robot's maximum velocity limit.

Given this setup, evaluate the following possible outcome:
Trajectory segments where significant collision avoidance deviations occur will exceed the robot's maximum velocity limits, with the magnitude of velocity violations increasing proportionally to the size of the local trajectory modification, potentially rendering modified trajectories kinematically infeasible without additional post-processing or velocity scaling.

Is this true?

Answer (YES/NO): NO